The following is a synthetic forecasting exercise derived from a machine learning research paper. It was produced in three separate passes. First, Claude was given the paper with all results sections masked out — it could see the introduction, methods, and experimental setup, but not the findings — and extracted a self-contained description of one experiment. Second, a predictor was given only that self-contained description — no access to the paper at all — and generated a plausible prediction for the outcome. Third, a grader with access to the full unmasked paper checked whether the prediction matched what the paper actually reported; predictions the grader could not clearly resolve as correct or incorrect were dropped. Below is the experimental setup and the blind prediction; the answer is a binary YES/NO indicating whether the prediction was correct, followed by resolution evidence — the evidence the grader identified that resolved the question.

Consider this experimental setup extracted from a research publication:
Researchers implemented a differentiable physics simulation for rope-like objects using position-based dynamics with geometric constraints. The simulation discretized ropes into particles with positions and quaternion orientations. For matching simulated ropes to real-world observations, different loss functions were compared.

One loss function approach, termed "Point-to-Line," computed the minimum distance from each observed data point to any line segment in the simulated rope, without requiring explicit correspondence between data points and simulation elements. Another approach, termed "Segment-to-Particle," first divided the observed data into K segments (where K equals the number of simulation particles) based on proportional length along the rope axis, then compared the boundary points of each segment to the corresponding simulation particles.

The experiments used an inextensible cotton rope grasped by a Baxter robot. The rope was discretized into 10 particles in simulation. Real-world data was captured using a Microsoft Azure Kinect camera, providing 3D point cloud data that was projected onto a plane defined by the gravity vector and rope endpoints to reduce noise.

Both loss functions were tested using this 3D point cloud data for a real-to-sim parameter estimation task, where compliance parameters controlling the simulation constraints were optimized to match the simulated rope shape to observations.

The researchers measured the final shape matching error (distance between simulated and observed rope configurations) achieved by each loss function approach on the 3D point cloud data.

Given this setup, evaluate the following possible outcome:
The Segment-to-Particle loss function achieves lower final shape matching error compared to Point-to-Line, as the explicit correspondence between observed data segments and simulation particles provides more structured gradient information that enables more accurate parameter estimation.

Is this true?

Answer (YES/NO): NO